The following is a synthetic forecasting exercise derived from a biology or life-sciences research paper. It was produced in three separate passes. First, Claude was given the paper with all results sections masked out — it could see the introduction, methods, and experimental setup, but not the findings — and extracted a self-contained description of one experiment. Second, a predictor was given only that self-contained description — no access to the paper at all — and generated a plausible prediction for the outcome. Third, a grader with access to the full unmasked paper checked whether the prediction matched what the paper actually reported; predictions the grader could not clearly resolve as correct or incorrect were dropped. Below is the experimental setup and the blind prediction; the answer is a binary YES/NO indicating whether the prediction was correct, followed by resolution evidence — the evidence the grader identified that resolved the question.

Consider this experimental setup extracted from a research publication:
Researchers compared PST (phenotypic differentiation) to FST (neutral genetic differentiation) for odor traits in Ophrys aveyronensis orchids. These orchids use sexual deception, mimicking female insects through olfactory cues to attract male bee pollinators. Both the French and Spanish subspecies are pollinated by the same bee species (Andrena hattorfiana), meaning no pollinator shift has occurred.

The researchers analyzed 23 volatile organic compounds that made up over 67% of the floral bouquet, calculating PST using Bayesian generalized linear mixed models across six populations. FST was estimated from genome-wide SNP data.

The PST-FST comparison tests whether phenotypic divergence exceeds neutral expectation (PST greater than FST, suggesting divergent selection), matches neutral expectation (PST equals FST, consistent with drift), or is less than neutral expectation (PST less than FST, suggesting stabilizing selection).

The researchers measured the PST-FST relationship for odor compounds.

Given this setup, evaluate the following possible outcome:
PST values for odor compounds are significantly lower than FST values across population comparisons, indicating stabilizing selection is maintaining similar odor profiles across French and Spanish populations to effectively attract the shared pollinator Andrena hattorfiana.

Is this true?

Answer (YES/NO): NO